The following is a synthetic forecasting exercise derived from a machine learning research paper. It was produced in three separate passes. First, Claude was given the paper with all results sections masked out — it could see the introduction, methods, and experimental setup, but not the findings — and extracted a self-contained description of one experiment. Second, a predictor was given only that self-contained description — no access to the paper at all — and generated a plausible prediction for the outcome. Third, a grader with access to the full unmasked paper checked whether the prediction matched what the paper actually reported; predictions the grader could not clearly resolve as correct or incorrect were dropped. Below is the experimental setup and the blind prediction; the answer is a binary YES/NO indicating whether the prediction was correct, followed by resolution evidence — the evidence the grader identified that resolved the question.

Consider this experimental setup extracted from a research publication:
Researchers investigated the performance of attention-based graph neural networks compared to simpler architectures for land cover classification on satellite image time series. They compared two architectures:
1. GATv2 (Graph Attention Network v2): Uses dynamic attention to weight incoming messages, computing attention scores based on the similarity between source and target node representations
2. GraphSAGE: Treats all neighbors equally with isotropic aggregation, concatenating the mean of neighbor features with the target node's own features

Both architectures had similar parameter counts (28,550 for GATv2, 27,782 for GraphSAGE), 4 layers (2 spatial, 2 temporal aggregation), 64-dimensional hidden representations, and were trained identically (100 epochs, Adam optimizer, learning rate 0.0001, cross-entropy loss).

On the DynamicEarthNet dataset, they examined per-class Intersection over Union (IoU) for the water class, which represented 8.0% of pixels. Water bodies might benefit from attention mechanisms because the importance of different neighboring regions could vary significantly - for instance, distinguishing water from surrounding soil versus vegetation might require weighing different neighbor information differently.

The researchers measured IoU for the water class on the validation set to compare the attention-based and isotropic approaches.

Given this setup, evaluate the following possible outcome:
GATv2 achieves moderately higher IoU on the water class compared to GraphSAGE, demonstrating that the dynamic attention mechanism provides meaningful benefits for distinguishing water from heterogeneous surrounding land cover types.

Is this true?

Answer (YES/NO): YES